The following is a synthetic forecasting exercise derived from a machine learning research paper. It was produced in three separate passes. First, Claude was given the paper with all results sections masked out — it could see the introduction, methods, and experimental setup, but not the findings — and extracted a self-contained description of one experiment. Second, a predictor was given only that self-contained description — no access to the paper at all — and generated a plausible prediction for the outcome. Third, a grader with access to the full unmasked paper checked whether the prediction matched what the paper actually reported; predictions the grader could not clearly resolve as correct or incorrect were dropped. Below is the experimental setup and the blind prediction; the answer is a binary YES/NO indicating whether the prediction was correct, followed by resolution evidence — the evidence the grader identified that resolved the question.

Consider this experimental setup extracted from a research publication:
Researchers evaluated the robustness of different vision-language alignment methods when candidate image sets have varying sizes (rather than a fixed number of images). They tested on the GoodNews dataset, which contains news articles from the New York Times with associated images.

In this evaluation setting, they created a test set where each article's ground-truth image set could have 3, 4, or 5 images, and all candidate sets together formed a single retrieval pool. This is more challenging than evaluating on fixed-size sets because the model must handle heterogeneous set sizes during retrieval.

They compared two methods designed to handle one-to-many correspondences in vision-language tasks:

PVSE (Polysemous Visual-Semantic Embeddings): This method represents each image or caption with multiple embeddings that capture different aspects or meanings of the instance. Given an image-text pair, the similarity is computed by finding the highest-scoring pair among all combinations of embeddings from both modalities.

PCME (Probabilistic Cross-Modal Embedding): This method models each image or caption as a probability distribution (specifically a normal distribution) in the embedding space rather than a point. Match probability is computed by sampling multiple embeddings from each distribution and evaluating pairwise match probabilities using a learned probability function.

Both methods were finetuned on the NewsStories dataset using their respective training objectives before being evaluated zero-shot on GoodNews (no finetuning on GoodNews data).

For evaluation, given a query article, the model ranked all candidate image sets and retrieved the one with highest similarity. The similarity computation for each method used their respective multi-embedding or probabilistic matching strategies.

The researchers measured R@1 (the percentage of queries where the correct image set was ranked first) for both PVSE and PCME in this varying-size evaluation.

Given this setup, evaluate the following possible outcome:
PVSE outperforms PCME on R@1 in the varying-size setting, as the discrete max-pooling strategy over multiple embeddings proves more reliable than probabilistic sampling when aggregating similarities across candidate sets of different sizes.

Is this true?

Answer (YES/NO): NO